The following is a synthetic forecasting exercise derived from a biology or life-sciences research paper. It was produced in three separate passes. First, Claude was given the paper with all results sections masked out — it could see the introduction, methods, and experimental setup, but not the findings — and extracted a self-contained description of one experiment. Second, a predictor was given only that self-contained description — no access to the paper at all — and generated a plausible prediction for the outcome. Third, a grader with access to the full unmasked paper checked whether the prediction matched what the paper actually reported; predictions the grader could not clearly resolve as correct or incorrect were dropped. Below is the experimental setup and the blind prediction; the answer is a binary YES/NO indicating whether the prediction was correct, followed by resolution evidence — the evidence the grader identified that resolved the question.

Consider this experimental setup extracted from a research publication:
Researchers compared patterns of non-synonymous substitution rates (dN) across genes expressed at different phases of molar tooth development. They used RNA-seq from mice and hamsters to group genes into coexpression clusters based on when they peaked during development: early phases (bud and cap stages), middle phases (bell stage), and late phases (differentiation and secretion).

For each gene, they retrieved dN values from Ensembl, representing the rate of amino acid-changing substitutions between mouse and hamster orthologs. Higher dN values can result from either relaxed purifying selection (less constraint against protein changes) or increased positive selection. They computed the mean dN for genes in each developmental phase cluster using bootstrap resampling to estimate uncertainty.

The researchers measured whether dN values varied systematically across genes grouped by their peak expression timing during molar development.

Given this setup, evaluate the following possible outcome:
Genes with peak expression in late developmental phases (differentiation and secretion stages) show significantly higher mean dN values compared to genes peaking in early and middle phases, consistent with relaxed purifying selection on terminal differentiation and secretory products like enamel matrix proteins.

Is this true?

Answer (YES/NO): NO